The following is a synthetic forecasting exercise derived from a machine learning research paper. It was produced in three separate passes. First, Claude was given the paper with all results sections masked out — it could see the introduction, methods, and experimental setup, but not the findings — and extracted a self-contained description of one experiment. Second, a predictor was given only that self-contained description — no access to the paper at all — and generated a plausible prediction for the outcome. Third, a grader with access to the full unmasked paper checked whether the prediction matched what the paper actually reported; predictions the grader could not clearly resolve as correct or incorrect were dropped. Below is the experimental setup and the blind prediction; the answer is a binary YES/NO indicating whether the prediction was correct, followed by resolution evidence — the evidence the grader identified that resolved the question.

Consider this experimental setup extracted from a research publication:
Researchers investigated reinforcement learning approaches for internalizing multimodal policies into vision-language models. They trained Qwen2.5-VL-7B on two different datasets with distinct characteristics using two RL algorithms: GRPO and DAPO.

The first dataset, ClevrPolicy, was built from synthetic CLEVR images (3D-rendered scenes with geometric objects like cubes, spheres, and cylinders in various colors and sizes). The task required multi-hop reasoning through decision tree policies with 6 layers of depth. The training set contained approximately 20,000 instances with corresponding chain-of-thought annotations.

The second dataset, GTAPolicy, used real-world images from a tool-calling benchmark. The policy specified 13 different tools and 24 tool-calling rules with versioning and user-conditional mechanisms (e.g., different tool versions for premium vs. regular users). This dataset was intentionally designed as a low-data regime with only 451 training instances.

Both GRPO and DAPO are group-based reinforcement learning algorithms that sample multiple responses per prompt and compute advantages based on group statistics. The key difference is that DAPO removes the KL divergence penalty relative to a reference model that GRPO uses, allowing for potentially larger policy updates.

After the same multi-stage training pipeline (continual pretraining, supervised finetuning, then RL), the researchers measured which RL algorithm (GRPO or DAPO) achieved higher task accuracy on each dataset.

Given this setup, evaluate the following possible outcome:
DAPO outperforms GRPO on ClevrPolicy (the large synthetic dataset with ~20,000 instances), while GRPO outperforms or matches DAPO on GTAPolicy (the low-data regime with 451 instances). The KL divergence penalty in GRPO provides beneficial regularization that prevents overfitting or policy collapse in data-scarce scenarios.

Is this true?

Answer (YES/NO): YES